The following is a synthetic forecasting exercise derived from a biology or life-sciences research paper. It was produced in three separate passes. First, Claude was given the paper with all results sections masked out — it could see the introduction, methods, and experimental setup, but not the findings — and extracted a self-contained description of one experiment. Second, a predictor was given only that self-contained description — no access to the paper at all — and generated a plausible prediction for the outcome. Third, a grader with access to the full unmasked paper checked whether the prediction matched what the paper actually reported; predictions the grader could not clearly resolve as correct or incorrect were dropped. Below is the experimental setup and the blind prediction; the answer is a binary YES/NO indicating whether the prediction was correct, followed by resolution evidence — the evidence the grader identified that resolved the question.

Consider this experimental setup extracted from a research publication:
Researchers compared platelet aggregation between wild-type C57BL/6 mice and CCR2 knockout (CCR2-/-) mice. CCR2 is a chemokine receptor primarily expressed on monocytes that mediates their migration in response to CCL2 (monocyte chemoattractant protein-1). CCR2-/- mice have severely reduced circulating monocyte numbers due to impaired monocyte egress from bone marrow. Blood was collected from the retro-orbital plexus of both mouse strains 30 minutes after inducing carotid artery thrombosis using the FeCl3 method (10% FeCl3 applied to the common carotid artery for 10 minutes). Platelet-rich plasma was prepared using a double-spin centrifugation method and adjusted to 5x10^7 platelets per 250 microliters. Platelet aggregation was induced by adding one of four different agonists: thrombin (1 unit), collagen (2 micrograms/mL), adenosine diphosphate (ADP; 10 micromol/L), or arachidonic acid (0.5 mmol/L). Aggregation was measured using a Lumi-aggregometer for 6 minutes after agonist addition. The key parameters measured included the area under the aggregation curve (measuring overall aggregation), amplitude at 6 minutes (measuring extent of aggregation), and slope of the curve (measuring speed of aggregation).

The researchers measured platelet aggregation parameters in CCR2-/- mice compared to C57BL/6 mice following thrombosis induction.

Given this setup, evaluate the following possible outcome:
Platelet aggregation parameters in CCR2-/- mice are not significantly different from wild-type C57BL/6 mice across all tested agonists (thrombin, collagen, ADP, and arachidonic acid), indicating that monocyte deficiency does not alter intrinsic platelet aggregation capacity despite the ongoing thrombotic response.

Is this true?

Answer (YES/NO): YES